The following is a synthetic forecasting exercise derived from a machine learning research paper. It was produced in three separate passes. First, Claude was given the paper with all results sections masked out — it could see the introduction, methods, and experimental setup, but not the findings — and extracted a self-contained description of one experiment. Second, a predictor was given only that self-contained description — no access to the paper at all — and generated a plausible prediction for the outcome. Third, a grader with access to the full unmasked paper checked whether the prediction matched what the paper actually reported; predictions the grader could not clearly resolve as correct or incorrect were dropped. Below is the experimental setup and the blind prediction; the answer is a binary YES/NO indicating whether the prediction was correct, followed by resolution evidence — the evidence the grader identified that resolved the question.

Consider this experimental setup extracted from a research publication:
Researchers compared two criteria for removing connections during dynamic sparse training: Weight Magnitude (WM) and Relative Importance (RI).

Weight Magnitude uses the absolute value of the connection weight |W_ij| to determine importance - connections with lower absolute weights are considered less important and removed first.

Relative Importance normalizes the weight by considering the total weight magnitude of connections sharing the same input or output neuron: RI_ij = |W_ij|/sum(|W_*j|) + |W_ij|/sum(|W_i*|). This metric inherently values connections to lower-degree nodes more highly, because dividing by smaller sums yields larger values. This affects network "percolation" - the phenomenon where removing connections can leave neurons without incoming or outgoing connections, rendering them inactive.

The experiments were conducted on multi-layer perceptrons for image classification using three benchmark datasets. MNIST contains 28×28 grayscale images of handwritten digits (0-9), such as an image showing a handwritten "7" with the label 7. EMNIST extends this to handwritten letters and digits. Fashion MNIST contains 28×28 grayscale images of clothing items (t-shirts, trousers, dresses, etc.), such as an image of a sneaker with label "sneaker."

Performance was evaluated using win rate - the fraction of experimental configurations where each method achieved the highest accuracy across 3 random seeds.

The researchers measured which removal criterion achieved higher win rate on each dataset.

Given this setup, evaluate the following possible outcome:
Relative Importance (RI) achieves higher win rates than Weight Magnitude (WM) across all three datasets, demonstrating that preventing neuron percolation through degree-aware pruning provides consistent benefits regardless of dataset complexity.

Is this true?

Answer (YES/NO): NO